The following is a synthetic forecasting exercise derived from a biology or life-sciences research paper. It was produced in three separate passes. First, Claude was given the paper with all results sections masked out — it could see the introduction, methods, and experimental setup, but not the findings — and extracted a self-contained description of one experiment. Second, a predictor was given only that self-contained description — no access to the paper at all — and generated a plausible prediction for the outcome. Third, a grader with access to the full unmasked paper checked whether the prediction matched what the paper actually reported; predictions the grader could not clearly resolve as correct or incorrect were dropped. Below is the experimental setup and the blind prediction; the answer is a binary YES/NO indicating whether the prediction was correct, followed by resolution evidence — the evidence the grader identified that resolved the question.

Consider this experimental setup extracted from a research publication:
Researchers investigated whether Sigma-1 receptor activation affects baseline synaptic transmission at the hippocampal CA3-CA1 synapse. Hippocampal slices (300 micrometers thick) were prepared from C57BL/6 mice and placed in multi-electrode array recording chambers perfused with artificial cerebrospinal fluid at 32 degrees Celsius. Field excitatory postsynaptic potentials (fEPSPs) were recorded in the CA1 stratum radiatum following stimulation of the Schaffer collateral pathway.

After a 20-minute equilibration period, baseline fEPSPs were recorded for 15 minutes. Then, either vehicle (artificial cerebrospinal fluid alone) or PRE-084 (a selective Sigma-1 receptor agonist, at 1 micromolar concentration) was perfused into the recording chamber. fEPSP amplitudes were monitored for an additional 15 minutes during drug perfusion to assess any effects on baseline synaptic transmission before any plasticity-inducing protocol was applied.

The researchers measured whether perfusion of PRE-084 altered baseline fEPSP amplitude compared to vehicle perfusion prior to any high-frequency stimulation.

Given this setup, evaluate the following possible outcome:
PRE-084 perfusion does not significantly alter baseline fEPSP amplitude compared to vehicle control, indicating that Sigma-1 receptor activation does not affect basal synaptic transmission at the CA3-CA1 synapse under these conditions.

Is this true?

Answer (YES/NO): NO